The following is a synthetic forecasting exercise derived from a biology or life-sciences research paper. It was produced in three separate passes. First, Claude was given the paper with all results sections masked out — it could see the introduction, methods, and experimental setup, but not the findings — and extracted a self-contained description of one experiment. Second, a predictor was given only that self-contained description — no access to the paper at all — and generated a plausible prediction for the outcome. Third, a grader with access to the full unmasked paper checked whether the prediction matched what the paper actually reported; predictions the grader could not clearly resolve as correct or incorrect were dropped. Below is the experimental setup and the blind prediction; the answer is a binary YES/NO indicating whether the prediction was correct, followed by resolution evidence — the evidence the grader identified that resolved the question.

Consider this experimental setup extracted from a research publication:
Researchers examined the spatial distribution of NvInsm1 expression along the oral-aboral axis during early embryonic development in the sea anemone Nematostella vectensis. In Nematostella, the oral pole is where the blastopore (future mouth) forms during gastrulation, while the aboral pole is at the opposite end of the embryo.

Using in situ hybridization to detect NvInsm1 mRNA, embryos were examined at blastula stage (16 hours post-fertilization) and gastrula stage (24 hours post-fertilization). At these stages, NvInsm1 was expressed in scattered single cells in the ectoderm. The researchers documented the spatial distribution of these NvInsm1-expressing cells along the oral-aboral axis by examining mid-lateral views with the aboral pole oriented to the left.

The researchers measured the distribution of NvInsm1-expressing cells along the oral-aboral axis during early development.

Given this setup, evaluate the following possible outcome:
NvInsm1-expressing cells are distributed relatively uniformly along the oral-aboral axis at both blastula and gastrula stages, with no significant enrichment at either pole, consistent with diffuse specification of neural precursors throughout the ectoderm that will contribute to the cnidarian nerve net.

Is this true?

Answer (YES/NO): NO